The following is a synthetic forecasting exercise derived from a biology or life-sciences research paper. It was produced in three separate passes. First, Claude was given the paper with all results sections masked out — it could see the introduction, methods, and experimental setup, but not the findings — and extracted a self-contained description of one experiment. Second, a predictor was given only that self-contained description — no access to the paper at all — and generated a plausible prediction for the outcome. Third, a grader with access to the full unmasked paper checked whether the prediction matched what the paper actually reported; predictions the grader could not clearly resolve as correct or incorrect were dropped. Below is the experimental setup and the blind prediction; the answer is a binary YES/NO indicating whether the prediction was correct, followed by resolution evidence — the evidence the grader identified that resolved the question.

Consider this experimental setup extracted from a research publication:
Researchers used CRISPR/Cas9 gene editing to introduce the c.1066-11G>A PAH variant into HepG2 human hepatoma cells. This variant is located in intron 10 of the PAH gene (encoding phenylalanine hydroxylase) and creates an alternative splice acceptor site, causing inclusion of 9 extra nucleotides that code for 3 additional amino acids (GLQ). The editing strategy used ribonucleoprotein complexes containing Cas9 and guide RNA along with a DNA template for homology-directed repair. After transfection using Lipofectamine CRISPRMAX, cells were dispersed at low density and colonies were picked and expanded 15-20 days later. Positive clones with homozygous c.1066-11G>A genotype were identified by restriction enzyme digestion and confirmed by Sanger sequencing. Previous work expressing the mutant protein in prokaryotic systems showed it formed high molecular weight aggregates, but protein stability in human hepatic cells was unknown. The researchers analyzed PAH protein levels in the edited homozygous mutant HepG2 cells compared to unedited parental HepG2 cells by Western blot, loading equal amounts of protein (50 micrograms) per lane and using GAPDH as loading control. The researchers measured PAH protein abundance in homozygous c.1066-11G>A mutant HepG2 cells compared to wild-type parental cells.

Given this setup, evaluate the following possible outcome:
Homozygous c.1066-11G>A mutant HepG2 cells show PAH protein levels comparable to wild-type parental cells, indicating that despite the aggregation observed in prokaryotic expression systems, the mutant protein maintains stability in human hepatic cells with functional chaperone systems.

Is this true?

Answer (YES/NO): NO